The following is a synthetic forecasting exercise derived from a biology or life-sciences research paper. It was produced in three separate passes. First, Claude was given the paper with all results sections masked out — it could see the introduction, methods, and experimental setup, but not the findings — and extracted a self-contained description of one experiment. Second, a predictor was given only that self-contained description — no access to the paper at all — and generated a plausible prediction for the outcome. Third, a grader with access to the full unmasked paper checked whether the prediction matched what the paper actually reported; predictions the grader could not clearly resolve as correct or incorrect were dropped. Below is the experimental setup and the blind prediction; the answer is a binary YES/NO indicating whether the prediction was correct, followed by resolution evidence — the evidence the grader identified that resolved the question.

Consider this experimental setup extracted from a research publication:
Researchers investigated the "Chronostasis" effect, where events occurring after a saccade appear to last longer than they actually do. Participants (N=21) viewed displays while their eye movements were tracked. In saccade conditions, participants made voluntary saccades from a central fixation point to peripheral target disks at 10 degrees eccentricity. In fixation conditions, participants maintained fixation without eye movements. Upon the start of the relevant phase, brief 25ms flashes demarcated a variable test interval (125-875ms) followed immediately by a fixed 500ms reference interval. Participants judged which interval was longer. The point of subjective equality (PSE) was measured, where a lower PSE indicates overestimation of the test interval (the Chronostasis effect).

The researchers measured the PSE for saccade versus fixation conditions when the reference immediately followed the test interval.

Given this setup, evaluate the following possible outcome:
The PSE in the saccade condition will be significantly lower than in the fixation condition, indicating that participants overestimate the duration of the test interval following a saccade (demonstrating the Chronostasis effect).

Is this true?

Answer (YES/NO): YES